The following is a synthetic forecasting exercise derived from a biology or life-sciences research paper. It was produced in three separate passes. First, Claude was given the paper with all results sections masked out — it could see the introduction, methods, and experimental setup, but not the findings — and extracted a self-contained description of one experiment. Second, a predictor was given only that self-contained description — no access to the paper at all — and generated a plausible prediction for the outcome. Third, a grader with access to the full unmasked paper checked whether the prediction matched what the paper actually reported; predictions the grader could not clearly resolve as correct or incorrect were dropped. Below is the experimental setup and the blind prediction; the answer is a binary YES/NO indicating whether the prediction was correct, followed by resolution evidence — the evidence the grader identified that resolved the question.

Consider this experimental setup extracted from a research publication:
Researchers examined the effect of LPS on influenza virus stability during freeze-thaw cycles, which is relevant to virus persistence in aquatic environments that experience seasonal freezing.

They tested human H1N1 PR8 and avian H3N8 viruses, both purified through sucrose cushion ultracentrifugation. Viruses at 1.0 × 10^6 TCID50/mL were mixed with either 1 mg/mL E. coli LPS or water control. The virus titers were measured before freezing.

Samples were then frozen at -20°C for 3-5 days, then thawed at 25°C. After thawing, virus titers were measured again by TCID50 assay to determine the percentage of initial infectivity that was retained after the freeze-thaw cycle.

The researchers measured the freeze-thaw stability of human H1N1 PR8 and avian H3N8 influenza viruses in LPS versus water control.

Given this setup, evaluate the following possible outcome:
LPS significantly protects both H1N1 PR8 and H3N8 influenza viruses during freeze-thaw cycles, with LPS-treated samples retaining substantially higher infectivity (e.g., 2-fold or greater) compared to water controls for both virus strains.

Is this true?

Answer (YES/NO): NO